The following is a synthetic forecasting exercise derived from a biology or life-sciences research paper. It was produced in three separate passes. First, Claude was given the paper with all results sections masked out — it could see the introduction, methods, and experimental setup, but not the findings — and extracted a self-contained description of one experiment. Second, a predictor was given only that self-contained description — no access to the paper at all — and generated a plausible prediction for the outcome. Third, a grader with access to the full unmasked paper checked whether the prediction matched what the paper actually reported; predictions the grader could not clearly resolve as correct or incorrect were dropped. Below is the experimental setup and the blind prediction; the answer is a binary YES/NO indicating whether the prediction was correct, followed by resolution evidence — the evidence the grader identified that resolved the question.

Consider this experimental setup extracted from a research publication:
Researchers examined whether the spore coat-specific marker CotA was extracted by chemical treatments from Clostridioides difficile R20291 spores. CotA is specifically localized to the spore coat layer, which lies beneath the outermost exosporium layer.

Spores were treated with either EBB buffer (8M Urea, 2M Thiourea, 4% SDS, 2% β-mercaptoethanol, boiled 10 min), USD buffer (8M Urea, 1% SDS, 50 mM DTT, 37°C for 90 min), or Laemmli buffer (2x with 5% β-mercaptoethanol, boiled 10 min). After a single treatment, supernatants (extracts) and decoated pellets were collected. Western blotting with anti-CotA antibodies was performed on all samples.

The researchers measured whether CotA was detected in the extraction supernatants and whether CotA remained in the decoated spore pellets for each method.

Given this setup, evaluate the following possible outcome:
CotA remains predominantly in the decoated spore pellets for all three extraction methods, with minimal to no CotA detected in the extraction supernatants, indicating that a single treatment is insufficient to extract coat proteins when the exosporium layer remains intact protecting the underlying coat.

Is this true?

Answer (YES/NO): NO